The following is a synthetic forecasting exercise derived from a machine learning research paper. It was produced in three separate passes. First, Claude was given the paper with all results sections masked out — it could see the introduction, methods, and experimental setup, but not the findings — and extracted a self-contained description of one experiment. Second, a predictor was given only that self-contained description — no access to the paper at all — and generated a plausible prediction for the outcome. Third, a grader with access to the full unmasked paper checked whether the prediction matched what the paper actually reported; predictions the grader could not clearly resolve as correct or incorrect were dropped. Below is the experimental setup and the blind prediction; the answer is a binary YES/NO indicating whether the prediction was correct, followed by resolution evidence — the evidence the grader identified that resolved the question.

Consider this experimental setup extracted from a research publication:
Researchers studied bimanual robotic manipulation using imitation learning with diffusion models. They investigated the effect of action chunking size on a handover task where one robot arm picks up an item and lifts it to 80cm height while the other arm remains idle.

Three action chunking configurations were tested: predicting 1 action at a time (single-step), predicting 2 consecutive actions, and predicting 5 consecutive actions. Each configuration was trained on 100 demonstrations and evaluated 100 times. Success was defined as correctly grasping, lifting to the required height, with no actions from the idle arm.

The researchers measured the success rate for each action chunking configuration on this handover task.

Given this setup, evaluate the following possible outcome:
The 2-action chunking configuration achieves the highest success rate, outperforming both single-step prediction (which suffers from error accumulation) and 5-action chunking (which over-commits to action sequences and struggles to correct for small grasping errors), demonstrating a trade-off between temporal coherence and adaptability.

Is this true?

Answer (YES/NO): YES